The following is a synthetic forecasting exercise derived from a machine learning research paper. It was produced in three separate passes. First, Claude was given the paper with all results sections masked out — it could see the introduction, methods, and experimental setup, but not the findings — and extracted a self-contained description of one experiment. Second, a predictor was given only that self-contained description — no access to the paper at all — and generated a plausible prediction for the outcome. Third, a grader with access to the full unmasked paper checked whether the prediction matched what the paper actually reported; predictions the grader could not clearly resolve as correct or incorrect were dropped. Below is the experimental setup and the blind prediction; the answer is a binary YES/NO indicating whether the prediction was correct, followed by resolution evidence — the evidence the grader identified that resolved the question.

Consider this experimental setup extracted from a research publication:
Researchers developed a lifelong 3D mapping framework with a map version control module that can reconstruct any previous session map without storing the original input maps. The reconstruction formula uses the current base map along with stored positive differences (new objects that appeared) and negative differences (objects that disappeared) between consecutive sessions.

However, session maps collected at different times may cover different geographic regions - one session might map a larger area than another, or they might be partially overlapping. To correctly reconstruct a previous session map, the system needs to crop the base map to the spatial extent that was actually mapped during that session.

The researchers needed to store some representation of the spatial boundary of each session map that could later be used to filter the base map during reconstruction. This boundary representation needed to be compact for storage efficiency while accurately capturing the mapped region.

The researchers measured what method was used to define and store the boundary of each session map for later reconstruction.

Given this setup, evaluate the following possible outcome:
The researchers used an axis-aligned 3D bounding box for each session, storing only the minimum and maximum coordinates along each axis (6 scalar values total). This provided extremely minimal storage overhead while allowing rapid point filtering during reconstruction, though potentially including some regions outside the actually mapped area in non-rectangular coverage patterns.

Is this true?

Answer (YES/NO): NO